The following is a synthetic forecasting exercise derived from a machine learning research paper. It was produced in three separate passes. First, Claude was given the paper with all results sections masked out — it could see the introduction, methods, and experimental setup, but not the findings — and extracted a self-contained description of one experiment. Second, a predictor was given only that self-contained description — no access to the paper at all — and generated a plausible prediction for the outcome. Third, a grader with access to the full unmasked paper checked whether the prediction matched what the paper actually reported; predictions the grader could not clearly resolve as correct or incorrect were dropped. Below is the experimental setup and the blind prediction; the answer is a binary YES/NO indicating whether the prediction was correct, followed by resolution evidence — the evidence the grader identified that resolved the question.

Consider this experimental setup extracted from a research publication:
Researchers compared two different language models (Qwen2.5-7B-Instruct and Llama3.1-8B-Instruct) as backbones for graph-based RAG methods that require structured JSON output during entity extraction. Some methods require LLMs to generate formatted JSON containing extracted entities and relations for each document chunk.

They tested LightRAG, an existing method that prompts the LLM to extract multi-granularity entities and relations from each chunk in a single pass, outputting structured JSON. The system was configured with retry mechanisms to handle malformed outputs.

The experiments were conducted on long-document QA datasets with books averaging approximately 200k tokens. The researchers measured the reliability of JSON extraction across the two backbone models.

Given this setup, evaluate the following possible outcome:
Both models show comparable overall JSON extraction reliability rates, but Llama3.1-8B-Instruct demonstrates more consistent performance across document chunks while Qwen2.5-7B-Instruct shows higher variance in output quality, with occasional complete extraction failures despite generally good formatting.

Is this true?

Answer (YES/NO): NO